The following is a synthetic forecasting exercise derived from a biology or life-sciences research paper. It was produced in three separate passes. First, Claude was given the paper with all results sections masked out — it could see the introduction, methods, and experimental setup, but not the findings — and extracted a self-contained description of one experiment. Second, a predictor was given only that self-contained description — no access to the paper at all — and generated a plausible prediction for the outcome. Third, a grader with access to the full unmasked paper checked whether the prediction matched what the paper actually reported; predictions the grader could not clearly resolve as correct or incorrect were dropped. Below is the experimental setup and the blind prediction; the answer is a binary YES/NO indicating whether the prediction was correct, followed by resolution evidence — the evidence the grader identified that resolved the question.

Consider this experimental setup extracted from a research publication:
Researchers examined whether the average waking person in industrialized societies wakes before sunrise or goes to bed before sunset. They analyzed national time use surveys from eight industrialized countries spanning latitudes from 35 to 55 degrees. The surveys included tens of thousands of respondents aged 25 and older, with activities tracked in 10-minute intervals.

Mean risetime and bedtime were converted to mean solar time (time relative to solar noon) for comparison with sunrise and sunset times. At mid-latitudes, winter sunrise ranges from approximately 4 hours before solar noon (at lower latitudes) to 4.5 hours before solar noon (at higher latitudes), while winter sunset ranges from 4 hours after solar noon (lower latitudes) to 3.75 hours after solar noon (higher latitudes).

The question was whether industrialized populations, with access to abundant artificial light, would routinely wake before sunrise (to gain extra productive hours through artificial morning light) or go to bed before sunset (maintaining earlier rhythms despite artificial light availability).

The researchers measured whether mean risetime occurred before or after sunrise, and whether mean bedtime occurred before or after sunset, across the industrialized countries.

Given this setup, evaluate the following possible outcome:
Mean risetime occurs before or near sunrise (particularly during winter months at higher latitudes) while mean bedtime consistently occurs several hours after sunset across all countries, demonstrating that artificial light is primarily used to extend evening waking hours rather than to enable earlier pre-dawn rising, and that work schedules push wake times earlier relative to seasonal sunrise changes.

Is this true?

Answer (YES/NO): YES